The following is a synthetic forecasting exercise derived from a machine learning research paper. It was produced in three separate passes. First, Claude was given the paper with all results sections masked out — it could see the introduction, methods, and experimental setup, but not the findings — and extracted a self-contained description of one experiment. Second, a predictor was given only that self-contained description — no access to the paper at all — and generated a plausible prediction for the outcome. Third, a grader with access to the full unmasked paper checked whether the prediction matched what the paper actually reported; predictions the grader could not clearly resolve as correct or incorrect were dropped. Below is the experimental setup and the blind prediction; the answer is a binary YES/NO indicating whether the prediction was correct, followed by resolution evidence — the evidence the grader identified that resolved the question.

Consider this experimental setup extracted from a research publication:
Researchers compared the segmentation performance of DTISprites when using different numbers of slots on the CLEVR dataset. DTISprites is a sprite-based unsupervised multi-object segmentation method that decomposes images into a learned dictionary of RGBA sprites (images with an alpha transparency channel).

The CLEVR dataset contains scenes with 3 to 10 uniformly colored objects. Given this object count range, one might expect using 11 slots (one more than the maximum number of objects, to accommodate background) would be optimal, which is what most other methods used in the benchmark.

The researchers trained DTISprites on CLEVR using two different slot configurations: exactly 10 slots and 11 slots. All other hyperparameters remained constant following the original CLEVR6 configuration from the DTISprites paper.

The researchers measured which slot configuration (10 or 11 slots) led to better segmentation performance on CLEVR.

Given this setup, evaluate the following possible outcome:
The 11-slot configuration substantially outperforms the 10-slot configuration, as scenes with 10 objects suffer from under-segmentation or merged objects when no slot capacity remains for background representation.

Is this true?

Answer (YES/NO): NO